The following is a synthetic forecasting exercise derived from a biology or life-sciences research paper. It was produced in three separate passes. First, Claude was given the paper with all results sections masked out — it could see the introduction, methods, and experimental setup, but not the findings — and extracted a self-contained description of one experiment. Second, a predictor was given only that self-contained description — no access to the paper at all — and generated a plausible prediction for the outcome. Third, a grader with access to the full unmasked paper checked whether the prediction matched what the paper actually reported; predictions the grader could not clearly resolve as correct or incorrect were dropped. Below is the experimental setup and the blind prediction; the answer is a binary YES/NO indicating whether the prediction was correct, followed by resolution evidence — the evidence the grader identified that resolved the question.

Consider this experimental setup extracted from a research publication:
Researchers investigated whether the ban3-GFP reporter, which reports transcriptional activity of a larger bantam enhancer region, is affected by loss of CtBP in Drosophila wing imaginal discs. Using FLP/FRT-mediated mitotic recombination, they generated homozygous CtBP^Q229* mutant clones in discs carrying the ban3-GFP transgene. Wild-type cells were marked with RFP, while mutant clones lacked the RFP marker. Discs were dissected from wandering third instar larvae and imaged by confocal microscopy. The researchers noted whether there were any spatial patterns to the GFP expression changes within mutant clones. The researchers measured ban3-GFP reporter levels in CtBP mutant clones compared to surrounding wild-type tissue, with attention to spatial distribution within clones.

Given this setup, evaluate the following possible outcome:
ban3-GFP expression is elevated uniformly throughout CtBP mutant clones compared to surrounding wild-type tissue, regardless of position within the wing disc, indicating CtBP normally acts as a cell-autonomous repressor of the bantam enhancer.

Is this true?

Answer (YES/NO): NO